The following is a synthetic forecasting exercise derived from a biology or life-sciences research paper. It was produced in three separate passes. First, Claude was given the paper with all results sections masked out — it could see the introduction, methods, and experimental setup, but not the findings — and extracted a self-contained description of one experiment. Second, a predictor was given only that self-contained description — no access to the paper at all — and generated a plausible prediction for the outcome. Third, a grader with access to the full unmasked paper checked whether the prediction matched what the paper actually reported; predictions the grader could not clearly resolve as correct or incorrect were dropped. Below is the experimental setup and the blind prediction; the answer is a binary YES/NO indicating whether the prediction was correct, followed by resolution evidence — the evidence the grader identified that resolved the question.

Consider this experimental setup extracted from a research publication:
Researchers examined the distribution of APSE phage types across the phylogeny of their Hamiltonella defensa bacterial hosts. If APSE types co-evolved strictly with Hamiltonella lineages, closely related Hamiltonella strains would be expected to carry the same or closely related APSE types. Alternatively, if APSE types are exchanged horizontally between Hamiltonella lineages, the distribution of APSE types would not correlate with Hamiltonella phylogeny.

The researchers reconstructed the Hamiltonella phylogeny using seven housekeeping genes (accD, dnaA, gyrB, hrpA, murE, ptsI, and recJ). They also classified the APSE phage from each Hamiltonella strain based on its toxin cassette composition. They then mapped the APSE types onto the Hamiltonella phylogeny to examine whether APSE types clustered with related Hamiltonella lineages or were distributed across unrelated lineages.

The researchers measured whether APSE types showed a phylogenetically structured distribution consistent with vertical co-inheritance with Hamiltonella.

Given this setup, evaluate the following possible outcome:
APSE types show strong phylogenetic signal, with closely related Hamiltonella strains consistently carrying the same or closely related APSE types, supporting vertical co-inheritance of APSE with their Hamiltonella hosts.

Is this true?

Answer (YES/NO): NO